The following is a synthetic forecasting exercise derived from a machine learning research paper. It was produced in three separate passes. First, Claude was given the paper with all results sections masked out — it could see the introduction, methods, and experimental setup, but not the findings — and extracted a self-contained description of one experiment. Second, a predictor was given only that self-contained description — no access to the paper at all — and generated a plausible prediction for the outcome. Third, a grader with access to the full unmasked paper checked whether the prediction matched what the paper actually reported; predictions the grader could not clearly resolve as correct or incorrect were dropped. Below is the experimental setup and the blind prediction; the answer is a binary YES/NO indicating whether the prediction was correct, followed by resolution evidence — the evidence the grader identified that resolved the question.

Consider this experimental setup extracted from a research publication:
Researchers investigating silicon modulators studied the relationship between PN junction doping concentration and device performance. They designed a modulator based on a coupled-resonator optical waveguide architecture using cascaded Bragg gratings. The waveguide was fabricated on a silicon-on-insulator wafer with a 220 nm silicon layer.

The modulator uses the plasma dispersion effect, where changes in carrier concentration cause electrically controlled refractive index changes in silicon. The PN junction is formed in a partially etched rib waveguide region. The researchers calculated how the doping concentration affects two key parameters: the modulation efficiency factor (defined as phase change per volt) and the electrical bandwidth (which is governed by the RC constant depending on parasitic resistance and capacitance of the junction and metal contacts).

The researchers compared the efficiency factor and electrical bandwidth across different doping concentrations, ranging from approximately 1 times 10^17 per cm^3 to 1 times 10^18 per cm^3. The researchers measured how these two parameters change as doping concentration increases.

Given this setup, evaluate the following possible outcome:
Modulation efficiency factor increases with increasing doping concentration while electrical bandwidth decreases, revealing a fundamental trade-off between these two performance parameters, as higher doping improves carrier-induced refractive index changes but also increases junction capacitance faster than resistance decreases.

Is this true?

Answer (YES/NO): YES